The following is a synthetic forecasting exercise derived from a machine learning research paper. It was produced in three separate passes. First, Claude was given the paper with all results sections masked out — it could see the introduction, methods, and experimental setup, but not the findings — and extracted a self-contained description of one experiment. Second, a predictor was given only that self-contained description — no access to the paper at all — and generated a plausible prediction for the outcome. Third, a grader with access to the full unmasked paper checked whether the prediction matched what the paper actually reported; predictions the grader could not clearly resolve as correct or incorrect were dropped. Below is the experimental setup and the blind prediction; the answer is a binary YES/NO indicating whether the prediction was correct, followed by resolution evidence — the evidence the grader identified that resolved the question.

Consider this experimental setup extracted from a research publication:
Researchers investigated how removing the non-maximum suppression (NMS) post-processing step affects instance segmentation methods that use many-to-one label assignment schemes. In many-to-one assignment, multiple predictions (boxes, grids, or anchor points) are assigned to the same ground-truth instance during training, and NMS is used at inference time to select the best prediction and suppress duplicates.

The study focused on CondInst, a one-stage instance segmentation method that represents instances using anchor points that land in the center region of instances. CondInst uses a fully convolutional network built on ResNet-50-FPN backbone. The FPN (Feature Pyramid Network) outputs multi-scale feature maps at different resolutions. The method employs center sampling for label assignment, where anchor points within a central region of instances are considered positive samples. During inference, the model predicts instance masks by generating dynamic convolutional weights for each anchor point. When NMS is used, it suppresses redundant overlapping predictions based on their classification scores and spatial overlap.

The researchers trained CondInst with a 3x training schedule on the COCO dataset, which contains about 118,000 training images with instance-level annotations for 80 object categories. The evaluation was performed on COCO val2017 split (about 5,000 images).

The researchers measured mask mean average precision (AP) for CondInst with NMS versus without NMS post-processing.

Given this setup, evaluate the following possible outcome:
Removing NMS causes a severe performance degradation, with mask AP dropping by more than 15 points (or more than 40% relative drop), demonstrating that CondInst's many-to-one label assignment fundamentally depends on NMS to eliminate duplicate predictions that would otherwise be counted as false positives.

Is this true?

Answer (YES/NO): YES